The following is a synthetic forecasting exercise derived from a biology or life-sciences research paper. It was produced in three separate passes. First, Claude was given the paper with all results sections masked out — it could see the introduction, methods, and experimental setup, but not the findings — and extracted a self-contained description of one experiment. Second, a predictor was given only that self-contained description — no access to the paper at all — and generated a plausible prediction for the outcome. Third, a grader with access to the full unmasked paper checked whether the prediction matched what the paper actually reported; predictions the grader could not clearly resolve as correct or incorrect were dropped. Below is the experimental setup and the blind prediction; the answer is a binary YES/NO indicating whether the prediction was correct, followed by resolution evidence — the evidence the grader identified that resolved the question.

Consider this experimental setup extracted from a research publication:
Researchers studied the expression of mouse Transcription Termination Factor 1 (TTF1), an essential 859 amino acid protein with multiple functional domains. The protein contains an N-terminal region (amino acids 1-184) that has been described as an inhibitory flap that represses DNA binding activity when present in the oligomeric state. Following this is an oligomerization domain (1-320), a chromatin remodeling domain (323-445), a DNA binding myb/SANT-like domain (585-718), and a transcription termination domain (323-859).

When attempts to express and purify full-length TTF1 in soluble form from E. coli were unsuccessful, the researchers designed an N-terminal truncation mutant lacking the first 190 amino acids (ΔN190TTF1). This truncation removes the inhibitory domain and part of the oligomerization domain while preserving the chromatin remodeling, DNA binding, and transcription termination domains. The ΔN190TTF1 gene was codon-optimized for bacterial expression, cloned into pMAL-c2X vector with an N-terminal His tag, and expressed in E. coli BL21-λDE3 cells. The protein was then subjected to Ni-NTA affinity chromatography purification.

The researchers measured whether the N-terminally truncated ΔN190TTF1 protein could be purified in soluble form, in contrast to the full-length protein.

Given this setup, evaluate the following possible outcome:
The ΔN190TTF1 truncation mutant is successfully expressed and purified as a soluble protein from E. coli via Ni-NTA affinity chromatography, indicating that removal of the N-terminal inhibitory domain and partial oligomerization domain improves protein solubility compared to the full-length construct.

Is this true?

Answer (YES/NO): YES